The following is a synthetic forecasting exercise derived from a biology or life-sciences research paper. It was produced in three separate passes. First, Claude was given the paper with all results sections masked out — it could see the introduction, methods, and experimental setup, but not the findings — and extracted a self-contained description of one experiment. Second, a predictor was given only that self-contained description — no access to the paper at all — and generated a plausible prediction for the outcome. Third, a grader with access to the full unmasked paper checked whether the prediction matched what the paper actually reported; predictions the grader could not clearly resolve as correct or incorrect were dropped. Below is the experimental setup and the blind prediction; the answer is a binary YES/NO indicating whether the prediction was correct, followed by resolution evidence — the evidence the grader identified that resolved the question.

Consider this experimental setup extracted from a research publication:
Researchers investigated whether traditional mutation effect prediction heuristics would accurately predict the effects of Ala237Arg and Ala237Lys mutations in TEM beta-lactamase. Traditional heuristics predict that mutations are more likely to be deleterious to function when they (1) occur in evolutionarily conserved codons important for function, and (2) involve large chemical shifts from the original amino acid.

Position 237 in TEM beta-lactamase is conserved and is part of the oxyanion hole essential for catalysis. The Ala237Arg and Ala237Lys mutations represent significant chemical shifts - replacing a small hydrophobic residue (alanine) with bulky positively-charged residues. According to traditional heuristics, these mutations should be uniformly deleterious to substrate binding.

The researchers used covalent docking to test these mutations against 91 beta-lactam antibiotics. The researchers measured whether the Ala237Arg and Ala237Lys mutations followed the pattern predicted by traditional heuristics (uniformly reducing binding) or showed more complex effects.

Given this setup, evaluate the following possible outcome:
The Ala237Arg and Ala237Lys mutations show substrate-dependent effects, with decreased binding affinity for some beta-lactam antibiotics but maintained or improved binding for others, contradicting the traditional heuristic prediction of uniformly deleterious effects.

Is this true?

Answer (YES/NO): YES